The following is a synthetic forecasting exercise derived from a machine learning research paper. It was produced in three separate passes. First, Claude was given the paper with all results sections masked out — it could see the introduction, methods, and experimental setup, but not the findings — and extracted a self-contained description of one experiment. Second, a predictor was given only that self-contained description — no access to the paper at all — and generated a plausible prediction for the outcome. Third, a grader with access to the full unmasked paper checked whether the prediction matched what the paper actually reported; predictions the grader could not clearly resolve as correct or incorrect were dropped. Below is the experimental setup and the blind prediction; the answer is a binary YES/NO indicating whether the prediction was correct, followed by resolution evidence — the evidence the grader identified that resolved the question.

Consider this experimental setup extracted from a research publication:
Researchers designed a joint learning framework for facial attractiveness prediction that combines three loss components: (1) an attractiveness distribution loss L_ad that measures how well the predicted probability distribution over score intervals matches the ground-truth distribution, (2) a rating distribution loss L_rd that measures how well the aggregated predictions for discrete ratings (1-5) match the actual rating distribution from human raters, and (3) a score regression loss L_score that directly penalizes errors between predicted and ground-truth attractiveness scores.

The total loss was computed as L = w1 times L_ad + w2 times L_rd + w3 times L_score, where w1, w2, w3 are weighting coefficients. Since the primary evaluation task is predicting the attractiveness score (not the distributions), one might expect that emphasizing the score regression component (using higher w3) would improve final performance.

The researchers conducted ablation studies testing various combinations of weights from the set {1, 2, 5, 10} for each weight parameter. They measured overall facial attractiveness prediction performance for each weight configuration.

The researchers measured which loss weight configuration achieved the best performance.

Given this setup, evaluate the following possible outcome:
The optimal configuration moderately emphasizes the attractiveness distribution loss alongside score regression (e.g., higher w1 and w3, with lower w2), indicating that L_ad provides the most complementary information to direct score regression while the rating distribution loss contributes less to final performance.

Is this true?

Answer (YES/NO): NO